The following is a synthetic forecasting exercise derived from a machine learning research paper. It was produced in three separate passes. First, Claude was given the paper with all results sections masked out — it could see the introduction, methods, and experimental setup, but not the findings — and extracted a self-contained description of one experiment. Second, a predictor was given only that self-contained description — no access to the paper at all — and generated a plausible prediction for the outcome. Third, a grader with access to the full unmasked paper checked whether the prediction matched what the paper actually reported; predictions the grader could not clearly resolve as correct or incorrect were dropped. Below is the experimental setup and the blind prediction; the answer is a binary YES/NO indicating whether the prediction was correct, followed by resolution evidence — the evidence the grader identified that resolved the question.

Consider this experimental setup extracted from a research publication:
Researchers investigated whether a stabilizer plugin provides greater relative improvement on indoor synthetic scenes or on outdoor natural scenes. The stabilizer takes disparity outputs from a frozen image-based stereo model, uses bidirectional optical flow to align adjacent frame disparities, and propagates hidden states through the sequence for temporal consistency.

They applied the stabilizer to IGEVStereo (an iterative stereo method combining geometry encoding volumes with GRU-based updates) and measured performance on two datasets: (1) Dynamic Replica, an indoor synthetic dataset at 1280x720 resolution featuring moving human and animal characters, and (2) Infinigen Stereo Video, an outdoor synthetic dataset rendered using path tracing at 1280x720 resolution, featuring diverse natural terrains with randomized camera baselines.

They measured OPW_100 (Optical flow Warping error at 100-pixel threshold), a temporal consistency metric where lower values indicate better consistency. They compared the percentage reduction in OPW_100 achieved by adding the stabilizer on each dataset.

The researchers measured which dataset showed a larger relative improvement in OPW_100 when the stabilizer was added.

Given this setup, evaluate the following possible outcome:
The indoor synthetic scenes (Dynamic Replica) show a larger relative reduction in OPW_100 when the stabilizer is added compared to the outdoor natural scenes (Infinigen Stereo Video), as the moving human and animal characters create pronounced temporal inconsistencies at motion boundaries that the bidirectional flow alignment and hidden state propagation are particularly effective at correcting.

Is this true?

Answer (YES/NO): NO